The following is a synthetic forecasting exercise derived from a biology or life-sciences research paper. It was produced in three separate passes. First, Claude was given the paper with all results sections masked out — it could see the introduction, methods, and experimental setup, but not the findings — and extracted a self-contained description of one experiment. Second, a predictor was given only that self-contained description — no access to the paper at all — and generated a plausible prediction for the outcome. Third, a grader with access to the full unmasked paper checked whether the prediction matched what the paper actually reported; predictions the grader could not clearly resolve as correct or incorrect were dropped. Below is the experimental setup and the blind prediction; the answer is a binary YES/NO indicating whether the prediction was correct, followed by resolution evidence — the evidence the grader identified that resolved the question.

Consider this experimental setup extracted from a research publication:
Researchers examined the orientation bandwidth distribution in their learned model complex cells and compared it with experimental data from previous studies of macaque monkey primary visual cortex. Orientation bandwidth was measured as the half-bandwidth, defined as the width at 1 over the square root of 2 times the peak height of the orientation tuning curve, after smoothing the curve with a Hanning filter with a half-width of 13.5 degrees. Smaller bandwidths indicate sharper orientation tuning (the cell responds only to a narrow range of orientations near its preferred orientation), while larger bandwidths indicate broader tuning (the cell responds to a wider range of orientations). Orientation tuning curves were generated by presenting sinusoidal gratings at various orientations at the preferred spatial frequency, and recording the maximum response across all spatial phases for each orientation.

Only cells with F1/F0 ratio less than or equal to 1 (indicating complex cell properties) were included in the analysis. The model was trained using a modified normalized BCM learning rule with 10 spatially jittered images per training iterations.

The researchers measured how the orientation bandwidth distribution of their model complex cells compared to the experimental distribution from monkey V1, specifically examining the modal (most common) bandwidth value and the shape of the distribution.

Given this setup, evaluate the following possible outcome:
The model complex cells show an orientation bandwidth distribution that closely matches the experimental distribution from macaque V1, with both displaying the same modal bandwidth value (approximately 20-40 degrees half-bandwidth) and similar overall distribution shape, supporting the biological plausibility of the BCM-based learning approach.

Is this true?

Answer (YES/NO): NO